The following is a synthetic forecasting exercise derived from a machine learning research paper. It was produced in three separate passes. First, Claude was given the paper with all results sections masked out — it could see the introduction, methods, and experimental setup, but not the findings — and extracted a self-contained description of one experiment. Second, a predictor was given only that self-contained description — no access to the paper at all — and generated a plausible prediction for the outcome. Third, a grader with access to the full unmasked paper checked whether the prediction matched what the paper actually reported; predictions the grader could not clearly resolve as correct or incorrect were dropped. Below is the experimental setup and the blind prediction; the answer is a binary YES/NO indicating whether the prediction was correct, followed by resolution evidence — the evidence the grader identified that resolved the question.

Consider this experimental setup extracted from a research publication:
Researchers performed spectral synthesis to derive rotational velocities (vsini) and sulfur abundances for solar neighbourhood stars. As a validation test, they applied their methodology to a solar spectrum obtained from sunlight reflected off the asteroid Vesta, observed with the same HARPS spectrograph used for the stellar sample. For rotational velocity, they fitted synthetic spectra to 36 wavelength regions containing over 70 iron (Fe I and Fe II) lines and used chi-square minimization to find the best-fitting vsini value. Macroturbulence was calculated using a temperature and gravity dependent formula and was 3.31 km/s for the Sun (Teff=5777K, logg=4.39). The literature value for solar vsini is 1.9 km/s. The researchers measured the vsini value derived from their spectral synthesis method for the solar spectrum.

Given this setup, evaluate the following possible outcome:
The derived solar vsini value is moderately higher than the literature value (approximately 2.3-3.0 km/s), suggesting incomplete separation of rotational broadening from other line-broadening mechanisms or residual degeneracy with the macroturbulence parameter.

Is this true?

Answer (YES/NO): NO